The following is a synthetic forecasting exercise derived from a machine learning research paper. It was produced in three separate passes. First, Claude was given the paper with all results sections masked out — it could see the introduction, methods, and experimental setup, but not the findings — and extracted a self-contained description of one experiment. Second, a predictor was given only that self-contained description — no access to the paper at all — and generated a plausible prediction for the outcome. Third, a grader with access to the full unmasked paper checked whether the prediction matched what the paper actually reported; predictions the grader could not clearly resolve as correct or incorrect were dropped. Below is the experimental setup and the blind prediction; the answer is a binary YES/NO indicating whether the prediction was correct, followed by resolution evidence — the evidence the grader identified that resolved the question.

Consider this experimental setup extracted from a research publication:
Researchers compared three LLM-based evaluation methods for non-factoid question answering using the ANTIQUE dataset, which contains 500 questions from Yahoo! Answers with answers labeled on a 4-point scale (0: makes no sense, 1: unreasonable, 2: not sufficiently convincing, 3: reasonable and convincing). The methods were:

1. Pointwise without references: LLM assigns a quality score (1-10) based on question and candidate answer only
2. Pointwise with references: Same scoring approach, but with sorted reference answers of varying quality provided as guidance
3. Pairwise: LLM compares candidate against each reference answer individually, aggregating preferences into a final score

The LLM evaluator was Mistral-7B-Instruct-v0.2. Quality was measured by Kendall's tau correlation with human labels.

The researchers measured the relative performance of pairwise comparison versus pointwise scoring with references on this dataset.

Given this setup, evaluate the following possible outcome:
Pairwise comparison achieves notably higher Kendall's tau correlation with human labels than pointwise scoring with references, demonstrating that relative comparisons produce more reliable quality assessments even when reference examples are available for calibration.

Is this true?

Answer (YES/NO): NO